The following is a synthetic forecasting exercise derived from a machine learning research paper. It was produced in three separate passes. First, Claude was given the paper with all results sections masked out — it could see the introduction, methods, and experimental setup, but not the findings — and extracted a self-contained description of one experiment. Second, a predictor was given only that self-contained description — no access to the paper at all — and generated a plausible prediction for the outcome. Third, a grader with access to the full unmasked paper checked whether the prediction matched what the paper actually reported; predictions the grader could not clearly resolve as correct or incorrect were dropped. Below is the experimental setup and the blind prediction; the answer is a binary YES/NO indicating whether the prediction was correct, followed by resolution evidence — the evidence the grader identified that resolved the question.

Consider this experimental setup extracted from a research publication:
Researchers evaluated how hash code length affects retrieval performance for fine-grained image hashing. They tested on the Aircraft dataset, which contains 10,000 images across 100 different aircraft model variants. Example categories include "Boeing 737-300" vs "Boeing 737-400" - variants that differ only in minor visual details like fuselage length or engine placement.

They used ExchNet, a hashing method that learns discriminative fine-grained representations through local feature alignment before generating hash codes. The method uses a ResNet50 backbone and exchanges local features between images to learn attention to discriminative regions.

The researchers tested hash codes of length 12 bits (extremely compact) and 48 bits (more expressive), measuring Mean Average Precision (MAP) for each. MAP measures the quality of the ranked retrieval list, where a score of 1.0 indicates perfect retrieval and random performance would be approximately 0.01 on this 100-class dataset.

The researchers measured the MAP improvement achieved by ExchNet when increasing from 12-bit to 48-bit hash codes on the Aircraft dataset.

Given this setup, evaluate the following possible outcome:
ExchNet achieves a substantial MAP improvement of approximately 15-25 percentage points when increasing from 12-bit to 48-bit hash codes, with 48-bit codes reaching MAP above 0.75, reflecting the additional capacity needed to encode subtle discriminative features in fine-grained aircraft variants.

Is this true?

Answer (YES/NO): NO